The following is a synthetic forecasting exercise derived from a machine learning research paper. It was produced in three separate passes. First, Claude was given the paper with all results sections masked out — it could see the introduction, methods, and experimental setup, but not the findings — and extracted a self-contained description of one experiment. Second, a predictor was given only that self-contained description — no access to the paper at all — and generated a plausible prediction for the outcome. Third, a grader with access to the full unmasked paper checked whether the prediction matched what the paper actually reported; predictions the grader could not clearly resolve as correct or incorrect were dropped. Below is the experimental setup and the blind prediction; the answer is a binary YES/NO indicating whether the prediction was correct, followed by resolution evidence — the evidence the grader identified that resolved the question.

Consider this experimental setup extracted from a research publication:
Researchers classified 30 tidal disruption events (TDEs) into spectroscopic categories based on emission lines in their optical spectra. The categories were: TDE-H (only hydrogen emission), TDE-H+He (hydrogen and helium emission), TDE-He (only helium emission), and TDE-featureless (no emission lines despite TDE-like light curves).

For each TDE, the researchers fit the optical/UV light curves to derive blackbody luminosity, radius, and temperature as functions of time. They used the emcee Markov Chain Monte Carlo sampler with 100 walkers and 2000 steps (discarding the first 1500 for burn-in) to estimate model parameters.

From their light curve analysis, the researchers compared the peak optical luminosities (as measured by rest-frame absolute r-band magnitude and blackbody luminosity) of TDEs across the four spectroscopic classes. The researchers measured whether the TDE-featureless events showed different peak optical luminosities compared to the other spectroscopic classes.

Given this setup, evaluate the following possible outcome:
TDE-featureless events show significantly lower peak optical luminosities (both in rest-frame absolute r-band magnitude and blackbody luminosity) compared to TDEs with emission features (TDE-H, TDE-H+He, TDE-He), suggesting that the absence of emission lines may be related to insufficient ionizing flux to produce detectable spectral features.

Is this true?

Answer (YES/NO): NO